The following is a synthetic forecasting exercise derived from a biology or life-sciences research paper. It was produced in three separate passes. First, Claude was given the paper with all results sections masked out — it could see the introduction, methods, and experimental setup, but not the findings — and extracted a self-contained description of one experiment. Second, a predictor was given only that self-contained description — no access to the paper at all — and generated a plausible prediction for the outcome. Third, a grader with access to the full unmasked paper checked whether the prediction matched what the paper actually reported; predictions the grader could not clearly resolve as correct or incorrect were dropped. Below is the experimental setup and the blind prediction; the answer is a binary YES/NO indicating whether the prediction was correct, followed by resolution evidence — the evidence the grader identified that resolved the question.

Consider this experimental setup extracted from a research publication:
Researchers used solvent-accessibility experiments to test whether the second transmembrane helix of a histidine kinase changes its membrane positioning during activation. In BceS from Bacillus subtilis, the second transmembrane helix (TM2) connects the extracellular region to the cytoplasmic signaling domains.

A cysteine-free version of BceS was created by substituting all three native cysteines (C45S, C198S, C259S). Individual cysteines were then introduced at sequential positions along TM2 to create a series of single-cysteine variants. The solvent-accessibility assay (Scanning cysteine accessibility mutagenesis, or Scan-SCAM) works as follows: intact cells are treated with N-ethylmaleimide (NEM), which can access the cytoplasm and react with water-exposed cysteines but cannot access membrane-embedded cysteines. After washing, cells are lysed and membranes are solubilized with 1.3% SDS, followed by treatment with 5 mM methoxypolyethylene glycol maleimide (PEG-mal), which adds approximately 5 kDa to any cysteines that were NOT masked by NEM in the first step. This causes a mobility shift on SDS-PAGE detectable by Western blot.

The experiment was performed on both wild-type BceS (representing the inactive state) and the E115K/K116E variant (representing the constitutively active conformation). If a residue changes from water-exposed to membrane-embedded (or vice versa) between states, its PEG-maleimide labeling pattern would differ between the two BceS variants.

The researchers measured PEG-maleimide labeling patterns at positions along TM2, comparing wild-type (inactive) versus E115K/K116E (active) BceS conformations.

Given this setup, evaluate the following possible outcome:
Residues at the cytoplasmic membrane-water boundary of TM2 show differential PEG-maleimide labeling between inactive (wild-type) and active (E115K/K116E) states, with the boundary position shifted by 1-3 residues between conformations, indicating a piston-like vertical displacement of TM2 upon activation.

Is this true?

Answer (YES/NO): YES